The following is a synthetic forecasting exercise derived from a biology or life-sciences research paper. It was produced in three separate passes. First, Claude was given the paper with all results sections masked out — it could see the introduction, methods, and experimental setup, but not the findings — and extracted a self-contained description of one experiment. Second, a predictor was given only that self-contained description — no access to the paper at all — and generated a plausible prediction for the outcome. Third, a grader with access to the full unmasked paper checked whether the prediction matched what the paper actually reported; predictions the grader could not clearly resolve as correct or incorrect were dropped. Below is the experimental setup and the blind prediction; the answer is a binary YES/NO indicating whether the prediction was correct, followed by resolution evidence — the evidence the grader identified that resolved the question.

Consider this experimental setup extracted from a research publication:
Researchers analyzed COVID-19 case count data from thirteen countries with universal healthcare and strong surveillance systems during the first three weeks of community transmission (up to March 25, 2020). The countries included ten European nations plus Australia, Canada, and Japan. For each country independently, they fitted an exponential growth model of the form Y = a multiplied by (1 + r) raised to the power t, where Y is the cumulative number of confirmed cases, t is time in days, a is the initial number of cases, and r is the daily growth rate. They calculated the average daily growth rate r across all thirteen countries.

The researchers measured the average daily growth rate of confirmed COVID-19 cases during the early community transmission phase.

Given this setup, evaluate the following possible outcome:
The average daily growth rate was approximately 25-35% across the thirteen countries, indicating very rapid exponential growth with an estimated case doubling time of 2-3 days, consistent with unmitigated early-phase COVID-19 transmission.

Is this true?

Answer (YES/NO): NO